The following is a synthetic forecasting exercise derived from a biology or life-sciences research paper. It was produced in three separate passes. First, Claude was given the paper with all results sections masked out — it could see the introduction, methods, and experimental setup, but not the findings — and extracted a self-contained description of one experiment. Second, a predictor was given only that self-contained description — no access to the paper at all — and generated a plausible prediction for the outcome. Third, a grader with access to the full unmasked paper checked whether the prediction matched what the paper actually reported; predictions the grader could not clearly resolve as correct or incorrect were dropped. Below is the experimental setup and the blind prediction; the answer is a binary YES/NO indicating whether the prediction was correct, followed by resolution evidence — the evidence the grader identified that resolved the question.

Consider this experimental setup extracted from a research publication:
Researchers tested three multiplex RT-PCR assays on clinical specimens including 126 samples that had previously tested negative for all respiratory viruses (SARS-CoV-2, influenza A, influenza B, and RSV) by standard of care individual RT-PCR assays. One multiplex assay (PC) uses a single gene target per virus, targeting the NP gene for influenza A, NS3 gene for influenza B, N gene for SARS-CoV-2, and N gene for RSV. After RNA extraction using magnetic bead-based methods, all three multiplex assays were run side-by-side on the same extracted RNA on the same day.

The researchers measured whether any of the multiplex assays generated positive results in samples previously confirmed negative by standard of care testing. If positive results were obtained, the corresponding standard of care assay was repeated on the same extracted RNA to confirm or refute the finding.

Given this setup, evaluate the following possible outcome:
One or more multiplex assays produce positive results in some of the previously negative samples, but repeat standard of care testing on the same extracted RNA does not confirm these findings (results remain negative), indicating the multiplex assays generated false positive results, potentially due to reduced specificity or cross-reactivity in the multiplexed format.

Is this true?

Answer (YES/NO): YES